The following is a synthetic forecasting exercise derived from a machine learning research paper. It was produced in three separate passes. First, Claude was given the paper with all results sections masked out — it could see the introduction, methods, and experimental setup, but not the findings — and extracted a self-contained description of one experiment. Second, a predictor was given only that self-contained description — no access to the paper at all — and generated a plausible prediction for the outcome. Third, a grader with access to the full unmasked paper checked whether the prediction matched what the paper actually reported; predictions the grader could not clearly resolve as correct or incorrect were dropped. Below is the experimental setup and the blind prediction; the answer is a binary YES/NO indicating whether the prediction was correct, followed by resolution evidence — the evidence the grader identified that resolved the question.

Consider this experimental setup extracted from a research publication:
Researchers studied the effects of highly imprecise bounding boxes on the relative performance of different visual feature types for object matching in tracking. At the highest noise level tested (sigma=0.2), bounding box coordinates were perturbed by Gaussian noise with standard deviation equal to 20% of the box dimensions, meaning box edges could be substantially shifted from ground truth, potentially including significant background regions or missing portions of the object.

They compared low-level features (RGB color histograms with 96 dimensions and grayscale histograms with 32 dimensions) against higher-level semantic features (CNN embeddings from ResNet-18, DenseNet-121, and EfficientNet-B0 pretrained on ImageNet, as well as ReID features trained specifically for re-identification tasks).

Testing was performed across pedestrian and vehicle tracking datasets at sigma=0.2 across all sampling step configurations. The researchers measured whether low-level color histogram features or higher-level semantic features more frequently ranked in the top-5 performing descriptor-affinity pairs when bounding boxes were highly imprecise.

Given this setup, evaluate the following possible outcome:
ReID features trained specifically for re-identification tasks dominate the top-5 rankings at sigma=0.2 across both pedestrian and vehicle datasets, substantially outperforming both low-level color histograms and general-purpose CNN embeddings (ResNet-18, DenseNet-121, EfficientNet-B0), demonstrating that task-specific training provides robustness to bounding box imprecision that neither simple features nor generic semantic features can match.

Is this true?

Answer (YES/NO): NO